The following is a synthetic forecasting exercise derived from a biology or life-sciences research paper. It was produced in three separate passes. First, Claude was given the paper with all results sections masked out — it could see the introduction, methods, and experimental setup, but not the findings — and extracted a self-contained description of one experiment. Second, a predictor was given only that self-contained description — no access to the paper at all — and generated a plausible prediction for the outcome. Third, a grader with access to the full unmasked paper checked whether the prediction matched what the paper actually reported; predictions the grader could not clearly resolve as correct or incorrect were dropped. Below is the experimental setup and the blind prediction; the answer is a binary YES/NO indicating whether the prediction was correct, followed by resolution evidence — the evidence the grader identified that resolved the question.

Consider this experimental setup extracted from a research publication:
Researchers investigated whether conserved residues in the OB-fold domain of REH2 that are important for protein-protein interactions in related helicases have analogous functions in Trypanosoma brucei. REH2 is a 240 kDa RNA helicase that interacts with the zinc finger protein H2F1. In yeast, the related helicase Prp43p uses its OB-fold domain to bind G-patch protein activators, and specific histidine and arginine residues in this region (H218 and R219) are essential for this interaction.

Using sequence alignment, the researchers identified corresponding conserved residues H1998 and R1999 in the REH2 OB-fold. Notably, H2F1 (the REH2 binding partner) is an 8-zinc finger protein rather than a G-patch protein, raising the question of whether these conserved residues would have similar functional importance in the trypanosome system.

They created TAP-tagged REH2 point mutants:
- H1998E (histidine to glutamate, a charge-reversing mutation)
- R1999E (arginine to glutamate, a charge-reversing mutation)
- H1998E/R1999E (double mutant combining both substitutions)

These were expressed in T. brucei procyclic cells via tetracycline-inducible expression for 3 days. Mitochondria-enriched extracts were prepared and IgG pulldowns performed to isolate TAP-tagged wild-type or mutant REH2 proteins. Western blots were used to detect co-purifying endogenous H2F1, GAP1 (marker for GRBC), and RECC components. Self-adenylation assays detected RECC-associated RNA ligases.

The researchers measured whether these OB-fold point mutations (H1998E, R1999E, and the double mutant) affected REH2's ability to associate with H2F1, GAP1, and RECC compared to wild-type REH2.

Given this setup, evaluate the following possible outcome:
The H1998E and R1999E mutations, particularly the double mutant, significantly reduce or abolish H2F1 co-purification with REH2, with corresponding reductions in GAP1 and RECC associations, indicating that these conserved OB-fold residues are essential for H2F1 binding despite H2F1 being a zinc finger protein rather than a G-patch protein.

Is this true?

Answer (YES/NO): NO